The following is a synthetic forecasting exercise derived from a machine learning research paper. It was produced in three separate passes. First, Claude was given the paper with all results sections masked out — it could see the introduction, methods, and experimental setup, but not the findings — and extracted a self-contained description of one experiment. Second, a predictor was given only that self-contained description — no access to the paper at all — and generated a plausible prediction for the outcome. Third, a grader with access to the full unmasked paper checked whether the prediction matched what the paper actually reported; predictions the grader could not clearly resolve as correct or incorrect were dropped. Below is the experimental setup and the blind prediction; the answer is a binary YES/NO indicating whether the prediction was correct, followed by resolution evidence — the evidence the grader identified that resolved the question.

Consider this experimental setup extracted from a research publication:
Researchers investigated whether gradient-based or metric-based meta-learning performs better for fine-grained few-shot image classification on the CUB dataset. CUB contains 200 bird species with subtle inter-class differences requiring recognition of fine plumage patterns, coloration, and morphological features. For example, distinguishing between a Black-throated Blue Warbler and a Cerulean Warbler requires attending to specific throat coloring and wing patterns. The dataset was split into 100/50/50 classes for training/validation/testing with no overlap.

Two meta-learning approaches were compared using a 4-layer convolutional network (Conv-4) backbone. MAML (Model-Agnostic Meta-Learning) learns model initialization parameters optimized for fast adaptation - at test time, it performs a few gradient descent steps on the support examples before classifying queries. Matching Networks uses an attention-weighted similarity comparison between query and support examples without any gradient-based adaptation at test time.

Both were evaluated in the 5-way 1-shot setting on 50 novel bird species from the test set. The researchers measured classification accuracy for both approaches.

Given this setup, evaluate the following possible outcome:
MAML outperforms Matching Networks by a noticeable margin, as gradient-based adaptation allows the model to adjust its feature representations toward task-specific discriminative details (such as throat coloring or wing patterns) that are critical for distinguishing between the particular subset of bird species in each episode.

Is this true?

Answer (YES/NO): NO